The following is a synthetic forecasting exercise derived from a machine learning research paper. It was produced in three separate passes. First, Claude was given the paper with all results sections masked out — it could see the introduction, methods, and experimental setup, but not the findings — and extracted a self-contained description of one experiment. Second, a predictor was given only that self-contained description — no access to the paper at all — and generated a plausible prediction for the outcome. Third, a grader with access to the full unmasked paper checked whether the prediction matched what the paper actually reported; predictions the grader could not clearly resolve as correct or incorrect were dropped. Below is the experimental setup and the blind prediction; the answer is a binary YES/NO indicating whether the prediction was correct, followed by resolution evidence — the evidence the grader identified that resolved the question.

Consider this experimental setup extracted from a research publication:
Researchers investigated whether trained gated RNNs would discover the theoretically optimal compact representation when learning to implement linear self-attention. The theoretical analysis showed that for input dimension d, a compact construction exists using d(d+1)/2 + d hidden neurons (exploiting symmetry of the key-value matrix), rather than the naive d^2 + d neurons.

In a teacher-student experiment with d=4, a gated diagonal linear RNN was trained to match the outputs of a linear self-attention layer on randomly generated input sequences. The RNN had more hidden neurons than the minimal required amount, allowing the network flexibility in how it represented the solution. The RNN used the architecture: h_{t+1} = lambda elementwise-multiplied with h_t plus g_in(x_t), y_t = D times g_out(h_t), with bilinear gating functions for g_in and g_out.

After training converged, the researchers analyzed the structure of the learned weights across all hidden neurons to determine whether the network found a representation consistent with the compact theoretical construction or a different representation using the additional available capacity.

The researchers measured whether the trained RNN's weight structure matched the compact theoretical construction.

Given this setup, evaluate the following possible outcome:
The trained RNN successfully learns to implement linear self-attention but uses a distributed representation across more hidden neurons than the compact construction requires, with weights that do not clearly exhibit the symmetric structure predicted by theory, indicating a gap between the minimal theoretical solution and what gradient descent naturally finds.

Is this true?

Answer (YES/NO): NO